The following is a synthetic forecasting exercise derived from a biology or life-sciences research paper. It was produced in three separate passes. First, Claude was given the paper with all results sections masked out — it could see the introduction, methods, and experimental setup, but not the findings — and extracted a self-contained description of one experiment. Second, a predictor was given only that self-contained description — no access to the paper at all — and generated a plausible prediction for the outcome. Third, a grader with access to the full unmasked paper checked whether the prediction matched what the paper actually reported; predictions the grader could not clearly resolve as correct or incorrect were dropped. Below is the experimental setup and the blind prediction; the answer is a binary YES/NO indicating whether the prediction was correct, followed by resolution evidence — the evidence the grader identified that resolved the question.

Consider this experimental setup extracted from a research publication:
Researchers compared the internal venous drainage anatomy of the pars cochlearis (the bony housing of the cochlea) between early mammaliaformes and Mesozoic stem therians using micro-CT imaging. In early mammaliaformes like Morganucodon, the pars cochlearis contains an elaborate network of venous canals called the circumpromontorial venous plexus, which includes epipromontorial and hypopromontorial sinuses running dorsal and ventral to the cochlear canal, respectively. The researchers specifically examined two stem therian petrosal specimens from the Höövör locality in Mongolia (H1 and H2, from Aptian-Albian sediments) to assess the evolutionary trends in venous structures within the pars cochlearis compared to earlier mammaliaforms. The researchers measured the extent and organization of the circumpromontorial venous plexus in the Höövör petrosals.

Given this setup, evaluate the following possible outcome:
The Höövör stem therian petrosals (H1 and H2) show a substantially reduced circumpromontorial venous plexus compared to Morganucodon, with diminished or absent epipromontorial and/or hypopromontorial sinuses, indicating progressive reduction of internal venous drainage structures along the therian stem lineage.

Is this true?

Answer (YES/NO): YES